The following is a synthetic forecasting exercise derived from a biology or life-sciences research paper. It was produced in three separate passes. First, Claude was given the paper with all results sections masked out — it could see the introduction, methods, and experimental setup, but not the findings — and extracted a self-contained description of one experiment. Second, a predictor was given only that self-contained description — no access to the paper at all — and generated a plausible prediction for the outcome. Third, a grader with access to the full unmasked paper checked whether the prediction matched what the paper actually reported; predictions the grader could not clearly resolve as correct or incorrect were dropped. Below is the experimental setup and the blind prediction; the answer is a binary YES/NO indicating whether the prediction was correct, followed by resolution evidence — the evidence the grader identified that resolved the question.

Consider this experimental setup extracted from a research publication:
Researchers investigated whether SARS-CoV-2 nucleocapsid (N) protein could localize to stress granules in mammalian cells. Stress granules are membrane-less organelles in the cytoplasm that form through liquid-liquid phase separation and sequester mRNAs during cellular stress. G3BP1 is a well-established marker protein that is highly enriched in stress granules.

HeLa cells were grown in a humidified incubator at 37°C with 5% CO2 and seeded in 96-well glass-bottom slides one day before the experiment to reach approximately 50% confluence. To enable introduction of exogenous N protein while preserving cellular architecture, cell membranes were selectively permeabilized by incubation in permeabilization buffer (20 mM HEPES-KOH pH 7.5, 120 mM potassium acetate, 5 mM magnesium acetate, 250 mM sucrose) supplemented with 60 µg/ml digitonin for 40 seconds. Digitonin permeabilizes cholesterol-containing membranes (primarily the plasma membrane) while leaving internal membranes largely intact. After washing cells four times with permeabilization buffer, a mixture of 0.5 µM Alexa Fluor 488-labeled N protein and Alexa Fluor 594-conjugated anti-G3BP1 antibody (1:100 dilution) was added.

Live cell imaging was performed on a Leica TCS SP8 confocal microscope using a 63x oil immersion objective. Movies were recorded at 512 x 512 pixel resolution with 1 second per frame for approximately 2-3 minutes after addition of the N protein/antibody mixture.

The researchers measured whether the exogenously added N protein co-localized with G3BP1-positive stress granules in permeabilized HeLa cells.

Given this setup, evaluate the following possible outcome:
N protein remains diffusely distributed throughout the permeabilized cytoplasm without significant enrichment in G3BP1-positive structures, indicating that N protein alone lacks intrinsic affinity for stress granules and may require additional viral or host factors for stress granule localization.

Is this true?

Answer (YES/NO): NO